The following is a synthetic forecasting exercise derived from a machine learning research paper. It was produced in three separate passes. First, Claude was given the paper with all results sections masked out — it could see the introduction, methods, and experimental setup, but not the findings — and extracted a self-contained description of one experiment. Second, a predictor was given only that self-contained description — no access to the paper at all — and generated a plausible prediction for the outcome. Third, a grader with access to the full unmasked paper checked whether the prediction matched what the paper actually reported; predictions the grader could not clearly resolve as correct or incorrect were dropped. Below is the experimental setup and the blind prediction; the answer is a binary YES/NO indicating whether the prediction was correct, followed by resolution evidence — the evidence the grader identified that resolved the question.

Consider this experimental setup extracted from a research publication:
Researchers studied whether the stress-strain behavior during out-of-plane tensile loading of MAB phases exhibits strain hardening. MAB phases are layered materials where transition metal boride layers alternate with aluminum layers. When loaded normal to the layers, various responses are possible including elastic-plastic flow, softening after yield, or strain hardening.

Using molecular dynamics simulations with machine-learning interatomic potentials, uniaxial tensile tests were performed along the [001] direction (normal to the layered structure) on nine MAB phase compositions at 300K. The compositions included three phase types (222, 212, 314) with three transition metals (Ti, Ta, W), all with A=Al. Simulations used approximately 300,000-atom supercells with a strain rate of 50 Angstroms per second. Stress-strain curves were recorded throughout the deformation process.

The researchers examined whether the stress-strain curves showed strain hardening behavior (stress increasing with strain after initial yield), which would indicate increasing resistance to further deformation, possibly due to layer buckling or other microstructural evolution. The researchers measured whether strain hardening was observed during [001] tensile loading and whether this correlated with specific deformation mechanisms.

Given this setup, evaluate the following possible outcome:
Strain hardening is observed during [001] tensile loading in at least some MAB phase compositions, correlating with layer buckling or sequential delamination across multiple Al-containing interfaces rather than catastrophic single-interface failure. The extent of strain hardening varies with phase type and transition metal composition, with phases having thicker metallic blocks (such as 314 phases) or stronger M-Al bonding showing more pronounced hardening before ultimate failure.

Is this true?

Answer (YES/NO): NO